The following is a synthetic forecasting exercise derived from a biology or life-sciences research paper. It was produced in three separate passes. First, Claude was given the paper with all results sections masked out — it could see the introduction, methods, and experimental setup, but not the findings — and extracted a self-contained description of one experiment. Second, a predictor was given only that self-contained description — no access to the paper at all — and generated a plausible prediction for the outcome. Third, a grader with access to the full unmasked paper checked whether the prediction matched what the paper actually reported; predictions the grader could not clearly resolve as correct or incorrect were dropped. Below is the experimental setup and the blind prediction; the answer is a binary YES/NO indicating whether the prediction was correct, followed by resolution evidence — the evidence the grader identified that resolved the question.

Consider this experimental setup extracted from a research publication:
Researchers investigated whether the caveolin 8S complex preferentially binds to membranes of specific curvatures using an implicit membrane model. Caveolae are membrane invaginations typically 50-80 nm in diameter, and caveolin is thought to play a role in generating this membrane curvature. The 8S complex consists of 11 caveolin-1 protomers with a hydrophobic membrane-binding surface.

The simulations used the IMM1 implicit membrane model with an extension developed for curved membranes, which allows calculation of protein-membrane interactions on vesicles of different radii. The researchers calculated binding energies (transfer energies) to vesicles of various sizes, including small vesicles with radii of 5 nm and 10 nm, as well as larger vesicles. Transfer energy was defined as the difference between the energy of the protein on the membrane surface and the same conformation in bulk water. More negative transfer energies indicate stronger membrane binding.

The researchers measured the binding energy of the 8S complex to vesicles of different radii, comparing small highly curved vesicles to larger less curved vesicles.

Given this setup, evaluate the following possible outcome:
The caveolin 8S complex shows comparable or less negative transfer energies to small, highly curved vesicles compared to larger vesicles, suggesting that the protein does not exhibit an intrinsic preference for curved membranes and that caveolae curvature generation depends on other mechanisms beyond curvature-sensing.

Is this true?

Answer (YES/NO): NO